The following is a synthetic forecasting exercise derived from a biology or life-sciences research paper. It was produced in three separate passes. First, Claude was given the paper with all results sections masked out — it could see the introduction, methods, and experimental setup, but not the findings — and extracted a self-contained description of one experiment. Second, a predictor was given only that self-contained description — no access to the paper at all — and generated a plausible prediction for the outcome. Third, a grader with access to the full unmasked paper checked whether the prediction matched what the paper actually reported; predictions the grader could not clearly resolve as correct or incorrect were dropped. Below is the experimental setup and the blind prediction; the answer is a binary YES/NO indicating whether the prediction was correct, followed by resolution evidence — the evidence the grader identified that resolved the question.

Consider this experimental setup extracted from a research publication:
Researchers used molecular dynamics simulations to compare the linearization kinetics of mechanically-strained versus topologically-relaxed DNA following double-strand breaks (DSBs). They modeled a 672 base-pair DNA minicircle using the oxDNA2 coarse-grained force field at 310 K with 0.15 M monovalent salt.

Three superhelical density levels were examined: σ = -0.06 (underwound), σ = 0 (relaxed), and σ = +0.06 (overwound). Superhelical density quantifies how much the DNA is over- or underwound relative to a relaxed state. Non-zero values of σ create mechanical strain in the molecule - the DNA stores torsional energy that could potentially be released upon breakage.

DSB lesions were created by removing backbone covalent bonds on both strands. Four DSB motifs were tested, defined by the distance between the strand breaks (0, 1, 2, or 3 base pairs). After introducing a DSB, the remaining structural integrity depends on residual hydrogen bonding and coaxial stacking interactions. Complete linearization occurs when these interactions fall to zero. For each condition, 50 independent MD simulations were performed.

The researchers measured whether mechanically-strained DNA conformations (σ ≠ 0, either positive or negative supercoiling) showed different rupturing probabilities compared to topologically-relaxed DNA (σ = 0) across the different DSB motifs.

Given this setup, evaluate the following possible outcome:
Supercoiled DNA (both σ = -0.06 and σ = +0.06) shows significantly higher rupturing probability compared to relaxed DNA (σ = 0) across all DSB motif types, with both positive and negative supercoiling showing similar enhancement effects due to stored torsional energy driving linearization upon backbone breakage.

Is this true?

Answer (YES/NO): NO